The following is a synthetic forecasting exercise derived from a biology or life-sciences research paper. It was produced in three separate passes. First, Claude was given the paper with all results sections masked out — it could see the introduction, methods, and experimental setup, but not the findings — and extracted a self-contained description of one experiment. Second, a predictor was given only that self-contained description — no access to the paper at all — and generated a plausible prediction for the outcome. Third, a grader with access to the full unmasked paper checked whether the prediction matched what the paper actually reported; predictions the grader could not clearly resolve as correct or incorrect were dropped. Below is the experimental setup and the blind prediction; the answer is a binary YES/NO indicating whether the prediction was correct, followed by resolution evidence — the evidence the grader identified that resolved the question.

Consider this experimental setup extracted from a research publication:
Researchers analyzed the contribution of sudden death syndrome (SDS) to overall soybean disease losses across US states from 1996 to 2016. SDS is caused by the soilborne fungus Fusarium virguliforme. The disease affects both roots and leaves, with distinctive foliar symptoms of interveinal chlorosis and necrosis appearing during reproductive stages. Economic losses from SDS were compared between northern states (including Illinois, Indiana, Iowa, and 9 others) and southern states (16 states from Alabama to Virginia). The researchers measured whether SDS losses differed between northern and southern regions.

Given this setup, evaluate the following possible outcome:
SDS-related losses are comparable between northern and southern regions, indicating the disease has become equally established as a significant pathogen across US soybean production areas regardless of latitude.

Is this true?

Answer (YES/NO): NO